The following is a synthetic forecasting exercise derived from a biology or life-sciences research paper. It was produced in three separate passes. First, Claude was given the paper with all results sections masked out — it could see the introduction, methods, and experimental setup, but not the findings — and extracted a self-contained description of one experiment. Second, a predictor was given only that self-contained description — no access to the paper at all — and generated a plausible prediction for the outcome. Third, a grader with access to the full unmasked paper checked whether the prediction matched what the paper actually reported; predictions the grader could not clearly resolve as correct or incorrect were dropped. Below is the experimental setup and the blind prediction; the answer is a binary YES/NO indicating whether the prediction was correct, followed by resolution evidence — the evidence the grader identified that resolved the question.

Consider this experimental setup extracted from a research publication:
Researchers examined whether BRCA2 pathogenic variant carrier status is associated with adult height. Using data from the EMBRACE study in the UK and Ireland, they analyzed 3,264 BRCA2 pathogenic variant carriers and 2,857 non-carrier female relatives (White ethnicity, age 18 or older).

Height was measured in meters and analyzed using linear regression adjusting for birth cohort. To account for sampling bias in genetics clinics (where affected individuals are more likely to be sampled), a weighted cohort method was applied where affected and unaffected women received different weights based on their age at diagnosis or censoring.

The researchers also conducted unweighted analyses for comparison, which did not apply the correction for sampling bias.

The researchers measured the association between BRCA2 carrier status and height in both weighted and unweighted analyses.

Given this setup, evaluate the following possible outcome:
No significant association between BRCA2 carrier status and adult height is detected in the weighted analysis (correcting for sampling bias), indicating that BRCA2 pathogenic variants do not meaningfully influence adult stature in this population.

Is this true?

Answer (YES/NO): YES